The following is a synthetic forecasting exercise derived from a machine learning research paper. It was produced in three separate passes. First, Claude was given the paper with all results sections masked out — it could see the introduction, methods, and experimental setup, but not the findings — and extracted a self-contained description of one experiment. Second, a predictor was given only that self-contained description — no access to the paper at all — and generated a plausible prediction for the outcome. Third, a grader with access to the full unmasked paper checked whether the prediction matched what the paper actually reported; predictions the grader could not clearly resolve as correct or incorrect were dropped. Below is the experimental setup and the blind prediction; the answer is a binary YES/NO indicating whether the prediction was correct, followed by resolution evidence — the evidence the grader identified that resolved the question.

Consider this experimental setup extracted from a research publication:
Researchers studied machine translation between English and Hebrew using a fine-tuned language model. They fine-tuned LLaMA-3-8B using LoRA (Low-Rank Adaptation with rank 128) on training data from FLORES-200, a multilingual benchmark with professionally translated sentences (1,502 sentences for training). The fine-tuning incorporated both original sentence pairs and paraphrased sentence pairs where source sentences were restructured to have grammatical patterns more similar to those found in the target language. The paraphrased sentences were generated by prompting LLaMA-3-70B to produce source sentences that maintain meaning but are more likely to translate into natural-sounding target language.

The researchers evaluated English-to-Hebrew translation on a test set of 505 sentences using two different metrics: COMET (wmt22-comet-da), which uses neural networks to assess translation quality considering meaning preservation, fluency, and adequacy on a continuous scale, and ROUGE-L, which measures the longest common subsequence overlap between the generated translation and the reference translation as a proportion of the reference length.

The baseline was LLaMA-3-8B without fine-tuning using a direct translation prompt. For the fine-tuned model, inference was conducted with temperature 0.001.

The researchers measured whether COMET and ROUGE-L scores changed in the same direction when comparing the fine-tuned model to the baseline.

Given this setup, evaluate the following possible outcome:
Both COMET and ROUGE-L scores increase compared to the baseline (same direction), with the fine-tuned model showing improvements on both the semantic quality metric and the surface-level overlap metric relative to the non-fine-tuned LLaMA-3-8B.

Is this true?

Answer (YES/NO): NO